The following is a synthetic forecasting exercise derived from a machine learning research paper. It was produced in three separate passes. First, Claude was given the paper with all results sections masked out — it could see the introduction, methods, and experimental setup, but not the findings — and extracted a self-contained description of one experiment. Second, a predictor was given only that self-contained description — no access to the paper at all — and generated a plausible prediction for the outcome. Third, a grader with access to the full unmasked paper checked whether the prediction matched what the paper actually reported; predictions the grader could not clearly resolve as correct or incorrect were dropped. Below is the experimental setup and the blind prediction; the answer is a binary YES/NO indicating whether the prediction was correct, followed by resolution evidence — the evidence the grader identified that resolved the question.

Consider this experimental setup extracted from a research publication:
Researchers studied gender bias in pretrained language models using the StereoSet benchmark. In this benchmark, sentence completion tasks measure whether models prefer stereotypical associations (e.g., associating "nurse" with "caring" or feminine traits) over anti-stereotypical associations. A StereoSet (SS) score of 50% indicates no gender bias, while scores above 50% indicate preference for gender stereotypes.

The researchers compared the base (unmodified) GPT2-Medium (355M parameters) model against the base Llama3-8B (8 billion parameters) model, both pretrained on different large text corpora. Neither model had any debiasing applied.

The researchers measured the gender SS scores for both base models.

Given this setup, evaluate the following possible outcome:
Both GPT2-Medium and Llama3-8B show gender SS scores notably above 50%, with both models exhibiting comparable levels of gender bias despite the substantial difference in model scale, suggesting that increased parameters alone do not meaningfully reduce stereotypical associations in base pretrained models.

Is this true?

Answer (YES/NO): NO